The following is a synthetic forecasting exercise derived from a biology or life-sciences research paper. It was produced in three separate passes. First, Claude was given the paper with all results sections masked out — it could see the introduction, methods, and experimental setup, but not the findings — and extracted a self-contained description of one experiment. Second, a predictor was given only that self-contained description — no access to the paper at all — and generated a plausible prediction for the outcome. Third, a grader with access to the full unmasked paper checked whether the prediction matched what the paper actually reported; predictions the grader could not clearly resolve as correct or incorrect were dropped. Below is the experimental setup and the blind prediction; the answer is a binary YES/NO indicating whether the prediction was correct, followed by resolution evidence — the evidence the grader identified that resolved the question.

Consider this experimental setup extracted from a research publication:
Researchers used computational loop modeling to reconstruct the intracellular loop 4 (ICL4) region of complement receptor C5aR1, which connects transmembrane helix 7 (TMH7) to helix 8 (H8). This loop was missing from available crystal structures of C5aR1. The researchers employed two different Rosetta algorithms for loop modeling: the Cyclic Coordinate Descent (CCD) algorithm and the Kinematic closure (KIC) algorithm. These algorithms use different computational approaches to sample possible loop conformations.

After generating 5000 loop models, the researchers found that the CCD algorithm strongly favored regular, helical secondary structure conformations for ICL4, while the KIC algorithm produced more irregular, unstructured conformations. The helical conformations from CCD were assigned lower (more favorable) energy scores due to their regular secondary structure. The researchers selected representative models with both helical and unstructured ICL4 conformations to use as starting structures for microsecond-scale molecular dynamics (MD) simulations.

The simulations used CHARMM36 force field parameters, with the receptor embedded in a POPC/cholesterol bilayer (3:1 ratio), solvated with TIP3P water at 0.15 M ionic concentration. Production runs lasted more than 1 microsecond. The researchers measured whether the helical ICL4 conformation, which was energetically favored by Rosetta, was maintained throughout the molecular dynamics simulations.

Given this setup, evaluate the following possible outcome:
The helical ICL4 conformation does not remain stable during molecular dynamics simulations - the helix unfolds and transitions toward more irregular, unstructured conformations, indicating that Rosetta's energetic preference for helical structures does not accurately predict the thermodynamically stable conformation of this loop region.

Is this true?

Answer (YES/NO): YES